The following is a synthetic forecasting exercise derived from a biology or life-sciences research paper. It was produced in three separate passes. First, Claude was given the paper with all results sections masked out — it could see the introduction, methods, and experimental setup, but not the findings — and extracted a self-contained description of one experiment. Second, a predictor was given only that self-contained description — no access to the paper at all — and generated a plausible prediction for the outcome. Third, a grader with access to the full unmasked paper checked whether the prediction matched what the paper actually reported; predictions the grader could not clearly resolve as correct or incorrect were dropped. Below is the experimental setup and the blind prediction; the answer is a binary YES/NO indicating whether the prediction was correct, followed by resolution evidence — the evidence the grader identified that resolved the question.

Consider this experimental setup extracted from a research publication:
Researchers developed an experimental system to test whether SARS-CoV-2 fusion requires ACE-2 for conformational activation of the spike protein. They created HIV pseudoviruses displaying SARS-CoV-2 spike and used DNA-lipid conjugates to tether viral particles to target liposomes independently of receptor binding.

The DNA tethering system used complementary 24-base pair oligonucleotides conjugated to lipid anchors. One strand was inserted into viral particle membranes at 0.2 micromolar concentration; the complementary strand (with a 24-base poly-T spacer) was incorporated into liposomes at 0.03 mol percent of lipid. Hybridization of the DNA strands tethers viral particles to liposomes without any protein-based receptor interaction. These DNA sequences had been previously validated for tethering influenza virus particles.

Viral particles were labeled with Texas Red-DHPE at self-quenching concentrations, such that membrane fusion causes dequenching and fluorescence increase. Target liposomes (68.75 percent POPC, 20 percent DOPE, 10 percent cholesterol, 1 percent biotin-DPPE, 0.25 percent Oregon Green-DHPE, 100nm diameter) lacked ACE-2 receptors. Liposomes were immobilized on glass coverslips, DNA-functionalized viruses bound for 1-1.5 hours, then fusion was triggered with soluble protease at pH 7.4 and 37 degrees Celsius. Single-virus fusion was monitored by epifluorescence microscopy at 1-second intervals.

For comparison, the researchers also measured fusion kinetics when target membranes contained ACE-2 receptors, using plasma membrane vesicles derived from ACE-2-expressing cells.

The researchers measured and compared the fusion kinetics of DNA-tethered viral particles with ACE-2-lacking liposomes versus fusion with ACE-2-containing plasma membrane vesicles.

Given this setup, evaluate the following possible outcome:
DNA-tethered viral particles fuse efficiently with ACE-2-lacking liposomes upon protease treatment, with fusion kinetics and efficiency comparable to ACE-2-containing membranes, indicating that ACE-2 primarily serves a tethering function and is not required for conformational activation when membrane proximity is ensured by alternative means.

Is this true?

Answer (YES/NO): NO